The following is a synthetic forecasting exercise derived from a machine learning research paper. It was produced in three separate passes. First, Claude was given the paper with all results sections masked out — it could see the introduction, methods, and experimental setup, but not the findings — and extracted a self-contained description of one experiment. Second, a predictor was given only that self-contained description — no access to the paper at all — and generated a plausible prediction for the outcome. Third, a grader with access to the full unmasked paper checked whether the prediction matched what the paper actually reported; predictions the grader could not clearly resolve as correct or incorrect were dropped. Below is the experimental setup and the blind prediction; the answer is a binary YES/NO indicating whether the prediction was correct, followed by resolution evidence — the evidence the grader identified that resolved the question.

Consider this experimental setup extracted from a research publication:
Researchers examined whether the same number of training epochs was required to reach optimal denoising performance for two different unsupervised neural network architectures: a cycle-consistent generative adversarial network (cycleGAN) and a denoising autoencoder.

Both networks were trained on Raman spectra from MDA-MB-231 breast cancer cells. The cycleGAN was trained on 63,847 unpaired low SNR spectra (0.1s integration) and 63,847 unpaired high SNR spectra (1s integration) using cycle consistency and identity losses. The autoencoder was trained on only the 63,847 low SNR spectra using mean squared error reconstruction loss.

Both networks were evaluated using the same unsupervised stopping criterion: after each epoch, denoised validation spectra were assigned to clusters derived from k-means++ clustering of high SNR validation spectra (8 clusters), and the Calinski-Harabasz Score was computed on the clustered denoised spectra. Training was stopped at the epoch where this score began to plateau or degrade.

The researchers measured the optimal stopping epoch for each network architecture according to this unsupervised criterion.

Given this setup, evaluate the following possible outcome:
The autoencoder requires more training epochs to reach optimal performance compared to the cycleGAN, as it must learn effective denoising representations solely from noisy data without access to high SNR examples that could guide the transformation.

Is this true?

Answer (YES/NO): NO